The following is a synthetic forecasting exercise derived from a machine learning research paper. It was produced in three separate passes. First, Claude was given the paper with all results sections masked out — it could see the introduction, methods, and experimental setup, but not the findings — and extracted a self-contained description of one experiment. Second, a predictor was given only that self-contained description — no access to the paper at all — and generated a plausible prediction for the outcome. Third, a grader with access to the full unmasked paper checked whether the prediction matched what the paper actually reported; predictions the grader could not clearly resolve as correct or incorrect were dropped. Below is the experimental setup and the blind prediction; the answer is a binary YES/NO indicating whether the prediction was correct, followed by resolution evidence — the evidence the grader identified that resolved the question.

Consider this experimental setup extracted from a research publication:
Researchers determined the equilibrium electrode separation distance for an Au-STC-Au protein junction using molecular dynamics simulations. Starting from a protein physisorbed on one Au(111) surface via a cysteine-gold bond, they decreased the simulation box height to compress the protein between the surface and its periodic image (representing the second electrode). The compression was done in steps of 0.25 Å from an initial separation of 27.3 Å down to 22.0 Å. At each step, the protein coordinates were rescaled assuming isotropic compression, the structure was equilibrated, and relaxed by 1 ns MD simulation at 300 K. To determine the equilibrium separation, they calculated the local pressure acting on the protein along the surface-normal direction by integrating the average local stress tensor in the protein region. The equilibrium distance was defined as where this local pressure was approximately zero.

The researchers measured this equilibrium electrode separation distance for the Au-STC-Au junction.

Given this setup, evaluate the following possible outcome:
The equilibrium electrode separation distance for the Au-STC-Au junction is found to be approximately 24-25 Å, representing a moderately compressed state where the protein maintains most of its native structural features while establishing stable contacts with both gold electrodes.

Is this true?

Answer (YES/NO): NO